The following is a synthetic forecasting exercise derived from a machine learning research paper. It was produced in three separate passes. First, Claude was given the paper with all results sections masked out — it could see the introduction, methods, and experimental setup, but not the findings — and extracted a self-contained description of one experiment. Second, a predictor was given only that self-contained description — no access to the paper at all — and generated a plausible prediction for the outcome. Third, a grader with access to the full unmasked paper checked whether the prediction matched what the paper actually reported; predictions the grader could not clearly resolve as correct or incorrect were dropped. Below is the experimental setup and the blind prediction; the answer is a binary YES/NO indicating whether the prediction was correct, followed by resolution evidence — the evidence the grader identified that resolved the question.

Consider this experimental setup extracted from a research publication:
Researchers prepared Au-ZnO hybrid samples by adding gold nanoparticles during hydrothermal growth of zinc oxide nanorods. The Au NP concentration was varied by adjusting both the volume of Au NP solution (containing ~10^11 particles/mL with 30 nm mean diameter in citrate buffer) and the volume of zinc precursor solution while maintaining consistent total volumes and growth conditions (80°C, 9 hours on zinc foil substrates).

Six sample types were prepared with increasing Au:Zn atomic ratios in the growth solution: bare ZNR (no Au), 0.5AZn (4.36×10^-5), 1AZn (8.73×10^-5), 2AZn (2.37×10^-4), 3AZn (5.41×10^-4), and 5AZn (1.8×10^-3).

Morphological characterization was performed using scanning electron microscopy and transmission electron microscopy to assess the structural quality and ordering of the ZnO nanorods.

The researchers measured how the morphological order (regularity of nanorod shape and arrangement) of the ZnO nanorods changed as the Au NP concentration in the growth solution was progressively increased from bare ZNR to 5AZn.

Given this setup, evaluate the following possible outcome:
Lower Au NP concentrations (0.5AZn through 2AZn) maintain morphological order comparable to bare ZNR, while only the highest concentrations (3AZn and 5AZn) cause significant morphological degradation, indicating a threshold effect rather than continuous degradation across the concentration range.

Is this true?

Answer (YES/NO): NO